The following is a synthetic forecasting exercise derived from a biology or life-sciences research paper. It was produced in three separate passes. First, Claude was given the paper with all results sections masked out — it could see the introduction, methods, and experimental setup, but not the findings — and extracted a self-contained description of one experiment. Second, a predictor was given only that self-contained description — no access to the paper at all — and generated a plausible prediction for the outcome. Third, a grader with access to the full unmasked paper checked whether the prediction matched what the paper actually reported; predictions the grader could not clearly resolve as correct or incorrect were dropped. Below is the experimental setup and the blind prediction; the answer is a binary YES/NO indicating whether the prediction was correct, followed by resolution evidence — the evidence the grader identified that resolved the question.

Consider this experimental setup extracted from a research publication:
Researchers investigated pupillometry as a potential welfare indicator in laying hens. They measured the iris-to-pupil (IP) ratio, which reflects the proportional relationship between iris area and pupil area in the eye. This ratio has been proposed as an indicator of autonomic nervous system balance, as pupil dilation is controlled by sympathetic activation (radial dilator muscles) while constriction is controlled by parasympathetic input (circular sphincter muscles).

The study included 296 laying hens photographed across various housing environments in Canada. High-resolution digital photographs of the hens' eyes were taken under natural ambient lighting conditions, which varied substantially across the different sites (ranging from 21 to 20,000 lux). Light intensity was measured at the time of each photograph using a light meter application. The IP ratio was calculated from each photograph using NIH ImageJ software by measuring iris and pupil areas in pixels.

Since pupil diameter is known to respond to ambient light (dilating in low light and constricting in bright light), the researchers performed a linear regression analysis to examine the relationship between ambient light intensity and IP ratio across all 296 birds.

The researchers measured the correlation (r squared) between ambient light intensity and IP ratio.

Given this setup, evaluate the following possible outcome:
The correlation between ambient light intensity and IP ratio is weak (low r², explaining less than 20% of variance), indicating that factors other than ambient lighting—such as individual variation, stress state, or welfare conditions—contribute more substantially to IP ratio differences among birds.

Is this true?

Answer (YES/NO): NO